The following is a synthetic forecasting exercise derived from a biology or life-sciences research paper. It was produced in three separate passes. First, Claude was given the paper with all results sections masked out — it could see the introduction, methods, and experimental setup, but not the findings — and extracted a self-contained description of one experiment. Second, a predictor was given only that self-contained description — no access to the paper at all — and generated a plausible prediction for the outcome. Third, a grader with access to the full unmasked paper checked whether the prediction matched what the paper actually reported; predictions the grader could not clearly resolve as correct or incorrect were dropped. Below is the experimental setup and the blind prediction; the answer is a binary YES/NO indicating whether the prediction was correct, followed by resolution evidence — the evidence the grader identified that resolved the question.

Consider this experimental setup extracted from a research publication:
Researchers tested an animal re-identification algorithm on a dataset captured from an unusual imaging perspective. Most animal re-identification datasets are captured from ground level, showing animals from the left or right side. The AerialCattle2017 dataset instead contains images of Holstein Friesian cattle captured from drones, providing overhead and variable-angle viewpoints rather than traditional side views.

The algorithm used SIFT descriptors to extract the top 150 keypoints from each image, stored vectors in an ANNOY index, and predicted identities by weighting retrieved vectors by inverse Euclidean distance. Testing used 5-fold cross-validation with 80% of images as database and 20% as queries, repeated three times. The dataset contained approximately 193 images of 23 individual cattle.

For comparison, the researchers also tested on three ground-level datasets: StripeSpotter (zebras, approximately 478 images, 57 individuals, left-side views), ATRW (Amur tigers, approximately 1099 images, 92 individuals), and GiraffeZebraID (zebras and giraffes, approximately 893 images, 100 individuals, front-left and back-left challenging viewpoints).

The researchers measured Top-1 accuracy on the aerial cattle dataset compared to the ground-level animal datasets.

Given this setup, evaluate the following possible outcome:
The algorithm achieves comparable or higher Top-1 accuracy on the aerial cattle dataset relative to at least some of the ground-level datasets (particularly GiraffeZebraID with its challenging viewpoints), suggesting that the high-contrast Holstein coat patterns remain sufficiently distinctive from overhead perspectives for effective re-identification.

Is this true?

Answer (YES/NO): YES